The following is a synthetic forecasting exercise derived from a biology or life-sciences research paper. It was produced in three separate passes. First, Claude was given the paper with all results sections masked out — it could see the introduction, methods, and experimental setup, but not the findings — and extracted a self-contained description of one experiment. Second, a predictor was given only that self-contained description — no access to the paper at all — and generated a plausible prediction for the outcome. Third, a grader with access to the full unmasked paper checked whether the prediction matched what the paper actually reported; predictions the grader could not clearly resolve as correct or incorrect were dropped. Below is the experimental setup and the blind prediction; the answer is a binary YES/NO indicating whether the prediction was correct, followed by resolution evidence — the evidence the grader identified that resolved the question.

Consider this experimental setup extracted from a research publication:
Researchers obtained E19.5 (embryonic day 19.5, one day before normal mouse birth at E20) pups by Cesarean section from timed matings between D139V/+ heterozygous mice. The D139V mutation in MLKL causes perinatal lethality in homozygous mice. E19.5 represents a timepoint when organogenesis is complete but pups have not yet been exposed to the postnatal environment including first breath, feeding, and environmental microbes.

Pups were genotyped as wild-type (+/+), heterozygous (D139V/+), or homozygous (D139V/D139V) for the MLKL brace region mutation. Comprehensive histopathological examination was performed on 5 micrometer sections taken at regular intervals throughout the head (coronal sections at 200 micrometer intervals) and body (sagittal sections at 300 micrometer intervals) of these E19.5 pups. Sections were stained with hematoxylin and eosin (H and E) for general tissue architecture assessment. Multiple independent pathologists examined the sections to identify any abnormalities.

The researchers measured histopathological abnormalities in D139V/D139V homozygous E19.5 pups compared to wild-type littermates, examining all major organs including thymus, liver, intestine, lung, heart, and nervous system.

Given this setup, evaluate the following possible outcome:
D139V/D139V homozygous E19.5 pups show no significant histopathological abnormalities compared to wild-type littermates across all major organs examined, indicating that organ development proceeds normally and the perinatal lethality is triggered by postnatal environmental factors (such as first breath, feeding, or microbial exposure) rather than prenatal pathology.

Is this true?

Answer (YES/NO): YES